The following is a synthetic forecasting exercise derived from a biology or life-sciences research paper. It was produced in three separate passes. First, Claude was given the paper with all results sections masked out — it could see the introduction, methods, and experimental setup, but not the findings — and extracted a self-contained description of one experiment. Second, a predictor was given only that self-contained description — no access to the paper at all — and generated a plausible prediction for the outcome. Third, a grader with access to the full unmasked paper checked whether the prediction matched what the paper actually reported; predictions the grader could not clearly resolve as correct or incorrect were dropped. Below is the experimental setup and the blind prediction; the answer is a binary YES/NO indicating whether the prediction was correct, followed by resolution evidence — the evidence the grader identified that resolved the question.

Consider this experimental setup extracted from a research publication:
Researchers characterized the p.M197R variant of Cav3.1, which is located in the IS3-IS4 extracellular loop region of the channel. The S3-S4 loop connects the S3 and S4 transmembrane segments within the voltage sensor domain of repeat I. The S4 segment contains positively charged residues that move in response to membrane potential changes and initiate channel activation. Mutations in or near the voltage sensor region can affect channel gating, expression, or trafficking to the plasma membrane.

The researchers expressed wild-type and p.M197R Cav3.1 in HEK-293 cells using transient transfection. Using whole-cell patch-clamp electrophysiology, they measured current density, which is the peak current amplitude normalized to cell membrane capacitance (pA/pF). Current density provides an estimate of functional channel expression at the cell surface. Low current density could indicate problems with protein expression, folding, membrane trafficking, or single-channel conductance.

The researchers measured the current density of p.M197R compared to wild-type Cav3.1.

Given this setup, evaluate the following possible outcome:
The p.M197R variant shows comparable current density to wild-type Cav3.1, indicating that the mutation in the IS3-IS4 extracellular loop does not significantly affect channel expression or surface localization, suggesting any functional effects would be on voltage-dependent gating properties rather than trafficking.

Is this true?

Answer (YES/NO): NO